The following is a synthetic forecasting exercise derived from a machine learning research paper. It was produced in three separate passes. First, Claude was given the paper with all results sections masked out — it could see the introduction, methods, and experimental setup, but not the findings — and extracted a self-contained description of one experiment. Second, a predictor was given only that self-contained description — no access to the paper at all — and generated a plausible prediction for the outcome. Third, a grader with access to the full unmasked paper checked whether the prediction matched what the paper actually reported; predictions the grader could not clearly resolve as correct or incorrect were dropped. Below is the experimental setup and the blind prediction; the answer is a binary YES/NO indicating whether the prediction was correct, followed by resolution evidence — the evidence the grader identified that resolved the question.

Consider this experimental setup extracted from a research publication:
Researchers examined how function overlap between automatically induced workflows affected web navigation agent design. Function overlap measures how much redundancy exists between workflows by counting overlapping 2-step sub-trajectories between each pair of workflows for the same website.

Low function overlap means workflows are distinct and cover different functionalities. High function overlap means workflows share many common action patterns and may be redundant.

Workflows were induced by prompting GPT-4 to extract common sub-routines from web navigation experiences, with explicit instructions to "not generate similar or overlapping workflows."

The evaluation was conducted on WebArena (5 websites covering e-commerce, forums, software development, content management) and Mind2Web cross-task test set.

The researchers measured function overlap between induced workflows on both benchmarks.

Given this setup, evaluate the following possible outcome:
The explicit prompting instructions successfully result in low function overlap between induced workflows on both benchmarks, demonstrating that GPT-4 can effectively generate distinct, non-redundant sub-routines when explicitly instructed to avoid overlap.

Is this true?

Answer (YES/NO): YES